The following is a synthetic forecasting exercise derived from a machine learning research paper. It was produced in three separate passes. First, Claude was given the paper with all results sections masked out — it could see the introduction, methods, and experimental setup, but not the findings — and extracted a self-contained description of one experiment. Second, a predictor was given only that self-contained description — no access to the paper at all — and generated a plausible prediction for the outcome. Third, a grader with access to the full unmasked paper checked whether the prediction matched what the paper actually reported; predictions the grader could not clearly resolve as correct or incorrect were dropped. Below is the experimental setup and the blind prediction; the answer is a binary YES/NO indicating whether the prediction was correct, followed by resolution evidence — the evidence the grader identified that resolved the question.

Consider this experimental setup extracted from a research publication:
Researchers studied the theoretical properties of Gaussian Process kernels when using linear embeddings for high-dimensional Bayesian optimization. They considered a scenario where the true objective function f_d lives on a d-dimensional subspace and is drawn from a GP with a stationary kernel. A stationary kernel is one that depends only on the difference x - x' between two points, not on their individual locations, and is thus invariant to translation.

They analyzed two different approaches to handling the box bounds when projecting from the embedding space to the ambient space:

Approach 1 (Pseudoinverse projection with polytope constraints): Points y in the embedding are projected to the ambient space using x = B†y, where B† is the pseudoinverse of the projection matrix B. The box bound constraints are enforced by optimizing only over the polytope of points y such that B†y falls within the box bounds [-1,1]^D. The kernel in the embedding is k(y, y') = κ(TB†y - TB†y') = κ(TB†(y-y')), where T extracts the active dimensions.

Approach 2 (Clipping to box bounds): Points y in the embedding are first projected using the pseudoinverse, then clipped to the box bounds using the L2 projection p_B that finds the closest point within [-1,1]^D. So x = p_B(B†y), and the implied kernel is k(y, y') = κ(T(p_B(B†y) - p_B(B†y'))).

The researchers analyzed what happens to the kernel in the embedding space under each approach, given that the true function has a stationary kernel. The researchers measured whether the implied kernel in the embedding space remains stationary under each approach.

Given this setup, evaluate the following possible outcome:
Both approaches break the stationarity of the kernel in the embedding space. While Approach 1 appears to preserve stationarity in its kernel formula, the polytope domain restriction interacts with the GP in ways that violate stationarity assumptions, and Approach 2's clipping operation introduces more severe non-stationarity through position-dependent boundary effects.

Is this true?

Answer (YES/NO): NO